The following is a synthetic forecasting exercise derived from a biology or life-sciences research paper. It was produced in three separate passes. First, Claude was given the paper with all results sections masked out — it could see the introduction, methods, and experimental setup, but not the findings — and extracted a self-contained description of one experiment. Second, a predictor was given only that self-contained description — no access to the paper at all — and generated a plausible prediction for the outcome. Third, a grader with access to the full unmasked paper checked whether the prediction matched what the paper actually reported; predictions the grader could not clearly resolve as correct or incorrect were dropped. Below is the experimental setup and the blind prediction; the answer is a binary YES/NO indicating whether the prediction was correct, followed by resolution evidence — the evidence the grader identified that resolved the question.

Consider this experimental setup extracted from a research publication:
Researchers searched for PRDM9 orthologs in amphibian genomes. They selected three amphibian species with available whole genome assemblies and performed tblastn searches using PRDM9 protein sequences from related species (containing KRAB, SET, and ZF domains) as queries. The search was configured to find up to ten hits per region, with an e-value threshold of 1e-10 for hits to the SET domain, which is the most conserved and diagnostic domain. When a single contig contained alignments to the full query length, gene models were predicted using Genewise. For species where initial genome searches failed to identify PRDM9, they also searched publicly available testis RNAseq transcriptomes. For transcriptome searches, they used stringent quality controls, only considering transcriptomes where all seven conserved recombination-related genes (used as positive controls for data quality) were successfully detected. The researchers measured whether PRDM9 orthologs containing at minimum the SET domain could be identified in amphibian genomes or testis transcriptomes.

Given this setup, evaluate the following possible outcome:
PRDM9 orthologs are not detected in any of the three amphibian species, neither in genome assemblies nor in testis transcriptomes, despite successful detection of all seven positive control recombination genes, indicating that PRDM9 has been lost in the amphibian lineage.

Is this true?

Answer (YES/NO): YES